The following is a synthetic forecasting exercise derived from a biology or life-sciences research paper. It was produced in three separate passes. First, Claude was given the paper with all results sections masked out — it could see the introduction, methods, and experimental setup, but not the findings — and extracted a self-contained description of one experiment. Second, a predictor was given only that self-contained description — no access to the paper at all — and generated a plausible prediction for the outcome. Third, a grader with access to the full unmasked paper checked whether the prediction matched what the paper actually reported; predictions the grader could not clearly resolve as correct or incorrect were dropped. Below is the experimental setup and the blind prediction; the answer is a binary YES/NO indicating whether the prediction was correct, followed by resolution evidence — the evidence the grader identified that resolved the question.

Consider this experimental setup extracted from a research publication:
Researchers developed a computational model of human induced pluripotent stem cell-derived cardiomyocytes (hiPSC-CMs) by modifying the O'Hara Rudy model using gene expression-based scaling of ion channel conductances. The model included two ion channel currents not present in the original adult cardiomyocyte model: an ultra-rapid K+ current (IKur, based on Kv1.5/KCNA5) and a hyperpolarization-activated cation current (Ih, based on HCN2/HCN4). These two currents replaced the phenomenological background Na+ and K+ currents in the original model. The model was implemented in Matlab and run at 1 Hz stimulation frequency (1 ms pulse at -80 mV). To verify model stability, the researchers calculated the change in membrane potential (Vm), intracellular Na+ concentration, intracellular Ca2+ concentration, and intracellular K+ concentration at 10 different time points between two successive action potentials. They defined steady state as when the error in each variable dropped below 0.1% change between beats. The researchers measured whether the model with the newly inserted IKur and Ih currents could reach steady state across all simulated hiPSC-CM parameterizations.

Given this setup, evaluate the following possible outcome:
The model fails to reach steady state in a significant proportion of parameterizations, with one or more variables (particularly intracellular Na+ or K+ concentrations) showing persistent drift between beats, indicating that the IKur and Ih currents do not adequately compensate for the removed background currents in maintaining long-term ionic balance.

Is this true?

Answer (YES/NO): NO